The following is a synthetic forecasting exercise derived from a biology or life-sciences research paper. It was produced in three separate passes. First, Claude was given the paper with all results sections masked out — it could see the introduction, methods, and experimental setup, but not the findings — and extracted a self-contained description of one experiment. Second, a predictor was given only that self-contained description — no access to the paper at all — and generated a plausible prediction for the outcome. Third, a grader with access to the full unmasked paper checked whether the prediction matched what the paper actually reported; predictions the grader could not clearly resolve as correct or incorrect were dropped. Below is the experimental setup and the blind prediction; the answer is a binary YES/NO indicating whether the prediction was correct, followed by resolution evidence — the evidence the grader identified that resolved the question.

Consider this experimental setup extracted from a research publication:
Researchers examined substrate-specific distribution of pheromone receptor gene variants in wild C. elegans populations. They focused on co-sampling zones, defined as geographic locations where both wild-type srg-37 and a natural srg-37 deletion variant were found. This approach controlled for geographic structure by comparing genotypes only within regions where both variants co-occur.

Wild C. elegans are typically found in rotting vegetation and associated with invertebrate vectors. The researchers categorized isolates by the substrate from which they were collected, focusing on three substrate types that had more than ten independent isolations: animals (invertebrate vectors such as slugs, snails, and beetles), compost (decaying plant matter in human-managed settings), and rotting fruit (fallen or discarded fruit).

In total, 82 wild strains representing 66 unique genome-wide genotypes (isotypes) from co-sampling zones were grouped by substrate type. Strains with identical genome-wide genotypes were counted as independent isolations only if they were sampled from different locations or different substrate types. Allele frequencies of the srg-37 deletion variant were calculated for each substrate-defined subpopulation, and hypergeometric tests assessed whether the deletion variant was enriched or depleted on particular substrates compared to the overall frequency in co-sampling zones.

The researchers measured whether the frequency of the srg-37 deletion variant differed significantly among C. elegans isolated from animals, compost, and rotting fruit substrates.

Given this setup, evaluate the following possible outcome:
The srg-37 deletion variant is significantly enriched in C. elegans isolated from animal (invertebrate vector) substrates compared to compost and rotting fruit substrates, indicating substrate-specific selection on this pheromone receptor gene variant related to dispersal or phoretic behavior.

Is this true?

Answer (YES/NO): NO